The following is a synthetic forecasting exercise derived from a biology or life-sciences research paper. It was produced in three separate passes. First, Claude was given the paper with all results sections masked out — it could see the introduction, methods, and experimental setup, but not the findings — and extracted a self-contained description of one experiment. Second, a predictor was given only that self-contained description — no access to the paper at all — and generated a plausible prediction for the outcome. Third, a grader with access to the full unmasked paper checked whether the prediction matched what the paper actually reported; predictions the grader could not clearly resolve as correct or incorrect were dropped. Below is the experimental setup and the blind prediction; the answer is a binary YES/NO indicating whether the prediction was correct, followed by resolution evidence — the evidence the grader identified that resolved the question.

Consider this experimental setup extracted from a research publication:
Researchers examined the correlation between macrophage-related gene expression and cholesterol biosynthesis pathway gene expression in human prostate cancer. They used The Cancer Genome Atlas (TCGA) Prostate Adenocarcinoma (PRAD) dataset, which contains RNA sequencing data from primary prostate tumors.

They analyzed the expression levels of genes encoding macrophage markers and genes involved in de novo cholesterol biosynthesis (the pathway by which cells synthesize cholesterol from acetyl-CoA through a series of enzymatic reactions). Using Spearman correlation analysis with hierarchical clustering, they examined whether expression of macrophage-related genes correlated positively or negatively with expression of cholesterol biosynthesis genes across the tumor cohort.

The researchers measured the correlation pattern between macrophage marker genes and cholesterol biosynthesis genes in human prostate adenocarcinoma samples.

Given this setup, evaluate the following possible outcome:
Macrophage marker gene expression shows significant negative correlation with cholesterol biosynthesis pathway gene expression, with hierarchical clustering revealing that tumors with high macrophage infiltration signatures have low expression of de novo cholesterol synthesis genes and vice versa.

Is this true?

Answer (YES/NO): YES